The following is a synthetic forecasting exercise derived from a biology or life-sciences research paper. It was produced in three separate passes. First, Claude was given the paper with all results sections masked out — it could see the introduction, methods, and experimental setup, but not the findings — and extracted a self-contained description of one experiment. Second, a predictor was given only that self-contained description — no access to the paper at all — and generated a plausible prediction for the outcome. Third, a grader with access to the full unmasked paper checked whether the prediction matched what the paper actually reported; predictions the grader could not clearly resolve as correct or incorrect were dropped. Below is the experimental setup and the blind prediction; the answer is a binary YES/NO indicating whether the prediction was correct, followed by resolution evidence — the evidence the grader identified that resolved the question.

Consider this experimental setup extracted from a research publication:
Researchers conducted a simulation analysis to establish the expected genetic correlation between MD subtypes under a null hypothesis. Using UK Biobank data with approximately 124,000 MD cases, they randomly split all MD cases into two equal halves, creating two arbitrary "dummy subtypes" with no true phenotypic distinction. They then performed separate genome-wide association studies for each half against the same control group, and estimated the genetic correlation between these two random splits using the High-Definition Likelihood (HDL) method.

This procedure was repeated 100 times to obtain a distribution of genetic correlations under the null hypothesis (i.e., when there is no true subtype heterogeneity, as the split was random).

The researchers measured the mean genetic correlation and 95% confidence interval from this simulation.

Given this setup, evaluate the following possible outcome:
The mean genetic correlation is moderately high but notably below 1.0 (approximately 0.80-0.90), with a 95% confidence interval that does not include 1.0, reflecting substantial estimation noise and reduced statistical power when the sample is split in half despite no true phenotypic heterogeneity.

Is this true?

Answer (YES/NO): NO